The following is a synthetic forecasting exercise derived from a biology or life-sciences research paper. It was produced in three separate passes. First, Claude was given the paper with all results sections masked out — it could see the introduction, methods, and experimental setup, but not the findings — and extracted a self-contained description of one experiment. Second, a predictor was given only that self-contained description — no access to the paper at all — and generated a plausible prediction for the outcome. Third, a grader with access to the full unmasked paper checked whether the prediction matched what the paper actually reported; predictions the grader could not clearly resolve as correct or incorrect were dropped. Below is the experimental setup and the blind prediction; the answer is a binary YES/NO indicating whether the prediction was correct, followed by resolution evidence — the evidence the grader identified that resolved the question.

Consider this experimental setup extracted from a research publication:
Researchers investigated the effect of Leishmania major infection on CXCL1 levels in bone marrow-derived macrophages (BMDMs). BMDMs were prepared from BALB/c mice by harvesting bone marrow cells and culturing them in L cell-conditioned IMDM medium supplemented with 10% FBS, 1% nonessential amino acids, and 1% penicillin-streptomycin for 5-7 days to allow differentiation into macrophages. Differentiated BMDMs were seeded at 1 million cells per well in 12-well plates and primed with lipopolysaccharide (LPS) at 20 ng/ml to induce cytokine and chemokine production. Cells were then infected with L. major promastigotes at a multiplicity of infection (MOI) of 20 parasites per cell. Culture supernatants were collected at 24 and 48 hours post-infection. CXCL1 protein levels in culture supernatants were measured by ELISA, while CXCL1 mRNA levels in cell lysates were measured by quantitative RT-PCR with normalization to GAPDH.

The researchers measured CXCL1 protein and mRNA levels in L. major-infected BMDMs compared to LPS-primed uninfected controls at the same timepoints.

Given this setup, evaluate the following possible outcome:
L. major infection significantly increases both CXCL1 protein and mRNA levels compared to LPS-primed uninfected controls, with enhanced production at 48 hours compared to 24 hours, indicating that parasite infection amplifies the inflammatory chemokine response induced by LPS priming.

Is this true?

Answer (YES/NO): NO